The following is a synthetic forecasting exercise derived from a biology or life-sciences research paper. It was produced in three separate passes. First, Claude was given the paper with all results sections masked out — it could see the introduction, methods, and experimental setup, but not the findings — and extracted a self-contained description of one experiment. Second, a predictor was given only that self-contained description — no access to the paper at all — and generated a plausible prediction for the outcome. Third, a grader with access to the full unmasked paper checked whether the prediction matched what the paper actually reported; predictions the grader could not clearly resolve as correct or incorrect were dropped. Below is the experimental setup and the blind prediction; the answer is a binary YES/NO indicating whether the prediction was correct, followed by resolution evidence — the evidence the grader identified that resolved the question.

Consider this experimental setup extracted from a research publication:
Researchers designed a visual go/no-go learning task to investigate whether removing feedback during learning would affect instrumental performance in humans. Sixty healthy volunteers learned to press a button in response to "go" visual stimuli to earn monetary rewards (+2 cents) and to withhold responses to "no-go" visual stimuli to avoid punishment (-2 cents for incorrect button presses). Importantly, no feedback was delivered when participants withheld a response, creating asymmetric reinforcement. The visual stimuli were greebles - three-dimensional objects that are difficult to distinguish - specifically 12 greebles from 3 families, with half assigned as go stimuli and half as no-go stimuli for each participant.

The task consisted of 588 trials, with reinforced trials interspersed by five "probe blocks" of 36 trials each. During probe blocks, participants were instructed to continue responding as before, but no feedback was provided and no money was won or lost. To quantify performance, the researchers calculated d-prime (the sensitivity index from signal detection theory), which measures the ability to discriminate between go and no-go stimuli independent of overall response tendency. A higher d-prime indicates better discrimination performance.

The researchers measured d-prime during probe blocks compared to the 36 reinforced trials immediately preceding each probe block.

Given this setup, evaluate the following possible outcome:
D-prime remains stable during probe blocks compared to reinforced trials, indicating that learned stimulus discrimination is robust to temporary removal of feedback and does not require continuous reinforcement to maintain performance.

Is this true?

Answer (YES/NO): NO